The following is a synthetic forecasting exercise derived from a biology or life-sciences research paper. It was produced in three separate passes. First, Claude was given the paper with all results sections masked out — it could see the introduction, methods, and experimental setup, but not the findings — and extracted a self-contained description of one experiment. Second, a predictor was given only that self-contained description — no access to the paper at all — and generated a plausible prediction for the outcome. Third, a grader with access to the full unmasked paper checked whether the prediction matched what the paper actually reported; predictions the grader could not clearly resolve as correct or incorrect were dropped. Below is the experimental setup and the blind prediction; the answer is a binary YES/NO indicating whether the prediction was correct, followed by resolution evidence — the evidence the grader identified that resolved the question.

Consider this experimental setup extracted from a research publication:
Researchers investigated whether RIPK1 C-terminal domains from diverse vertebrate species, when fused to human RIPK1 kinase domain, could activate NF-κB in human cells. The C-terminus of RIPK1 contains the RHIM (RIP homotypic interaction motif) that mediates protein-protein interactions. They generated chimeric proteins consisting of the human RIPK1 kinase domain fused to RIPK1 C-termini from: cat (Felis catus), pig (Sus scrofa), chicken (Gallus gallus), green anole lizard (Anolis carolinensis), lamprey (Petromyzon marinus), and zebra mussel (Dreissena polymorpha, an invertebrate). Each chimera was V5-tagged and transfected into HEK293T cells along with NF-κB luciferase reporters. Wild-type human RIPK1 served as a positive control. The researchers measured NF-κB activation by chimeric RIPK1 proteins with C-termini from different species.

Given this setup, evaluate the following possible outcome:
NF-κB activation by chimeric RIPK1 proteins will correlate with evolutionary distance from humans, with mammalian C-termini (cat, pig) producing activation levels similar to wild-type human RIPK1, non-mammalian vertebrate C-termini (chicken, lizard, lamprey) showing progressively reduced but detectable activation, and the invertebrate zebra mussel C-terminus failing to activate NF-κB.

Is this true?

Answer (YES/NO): NO